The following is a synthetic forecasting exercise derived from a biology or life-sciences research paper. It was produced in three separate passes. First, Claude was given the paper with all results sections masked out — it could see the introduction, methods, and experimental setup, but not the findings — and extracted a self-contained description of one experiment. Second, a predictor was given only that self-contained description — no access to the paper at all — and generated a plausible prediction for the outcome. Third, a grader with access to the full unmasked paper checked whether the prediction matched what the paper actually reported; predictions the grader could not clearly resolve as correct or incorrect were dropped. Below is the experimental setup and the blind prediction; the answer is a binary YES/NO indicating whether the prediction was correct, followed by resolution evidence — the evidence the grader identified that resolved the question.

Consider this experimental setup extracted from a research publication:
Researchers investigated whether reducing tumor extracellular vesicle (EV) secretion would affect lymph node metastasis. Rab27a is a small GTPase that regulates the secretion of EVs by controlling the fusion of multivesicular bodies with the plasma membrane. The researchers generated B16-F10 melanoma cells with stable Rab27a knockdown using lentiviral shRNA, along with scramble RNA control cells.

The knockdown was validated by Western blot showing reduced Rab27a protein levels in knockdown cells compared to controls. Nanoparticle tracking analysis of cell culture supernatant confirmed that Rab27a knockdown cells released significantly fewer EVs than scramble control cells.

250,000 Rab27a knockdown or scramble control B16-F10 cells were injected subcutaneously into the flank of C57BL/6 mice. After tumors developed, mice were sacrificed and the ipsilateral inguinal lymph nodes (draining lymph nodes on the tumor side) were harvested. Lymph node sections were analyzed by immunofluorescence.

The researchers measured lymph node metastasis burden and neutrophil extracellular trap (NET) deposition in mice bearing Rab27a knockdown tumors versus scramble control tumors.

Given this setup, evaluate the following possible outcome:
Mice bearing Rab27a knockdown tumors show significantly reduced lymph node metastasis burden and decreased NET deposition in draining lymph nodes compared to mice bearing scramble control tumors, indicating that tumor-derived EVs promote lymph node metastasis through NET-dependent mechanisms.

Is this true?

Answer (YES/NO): YES